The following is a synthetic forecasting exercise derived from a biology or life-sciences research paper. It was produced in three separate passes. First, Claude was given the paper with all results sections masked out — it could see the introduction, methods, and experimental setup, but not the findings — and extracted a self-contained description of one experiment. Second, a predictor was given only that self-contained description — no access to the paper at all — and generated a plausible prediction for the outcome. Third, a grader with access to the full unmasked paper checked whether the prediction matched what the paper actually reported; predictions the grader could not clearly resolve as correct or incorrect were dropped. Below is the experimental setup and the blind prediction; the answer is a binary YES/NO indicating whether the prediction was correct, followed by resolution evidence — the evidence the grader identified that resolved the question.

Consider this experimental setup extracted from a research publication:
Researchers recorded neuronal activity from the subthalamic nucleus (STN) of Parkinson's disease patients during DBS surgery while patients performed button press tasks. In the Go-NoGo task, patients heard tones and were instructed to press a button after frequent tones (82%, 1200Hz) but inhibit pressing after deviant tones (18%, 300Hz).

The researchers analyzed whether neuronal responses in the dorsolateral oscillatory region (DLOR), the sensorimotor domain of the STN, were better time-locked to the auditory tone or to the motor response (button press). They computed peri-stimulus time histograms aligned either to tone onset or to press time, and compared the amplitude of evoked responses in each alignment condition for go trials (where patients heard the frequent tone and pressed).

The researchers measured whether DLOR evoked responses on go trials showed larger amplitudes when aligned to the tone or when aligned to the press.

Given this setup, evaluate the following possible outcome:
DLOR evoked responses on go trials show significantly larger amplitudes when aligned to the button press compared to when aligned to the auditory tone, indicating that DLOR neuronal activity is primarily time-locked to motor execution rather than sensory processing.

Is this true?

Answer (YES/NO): NO